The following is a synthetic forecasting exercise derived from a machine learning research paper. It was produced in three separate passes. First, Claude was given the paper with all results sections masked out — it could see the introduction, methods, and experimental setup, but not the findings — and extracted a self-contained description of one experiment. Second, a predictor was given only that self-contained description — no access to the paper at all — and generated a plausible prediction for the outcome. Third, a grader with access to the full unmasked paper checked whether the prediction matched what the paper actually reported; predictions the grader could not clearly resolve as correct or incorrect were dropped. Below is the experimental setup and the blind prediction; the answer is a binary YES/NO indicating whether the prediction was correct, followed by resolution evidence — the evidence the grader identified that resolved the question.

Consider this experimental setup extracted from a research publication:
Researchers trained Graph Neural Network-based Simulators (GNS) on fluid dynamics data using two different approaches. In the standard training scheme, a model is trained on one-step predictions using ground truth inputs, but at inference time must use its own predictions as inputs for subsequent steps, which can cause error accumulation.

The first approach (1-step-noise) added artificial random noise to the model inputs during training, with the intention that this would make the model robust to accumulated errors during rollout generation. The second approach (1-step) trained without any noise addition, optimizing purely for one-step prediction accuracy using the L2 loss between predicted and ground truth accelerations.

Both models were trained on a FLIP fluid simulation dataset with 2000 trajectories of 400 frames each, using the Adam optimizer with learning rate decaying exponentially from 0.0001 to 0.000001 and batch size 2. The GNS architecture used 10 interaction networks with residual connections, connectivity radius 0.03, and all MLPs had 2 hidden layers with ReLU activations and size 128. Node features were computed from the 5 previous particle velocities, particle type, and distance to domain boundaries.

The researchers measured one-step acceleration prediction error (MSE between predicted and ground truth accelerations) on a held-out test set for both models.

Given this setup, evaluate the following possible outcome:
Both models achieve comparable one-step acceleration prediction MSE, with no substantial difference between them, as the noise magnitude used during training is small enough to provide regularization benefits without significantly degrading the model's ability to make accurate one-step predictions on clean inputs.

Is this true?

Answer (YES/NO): NO